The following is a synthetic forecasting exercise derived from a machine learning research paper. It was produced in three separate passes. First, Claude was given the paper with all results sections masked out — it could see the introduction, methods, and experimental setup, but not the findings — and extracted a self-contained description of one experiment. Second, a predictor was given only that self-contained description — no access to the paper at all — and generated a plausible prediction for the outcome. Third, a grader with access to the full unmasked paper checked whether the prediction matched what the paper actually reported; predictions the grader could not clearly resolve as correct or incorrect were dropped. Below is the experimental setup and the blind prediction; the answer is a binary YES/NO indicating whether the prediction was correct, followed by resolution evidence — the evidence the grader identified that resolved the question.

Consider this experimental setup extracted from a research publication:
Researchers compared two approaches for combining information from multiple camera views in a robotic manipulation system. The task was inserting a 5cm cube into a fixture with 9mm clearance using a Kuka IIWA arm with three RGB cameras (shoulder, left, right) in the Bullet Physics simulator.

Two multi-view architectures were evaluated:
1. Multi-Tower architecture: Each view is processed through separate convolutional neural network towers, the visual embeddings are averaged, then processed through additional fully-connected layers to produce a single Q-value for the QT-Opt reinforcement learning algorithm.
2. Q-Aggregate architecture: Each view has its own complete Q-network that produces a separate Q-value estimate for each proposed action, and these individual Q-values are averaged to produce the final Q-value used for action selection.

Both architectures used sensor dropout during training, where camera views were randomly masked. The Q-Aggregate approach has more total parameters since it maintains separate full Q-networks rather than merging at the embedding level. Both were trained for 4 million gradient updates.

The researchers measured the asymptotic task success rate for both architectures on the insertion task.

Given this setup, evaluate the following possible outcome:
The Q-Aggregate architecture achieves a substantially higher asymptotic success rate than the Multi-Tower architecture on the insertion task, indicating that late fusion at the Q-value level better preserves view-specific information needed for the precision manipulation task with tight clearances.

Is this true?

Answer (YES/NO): NO